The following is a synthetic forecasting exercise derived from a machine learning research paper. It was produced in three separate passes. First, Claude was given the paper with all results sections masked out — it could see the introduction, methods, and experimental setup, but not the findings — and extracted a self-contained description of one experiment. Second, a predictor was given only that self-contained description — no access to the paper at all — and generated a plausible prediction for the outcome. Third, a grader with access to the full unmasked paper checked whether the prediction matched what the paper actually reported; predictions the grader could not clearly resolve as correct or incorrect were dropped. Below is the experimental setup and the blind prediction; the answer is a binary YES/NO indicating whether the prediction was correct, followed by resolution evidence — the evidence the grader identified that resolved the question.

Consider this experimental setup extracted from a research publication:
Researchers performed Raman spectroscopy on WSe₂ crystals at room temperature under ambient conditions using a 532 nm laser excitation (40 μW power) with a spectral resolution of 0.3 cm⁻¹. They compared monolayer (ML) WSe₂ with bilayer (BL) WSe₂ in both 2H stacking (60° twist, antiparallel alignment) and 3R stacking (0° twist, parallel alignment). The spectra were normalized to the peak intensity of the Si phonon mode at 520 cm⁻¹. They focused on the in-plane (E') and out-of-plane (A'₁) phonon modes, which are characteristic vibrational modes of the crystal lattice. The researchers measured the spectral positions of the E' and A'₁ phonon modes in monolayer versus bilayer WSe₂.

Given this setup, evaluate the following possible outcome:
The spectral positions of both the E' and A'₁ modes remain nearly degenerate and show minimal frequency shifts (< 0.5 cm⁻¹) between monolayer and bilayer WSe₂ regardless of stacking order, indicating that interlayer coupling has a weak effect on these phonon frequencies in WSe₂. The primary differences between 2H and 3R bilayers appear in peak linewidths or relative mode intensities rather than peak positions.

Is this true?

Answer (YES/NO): NO